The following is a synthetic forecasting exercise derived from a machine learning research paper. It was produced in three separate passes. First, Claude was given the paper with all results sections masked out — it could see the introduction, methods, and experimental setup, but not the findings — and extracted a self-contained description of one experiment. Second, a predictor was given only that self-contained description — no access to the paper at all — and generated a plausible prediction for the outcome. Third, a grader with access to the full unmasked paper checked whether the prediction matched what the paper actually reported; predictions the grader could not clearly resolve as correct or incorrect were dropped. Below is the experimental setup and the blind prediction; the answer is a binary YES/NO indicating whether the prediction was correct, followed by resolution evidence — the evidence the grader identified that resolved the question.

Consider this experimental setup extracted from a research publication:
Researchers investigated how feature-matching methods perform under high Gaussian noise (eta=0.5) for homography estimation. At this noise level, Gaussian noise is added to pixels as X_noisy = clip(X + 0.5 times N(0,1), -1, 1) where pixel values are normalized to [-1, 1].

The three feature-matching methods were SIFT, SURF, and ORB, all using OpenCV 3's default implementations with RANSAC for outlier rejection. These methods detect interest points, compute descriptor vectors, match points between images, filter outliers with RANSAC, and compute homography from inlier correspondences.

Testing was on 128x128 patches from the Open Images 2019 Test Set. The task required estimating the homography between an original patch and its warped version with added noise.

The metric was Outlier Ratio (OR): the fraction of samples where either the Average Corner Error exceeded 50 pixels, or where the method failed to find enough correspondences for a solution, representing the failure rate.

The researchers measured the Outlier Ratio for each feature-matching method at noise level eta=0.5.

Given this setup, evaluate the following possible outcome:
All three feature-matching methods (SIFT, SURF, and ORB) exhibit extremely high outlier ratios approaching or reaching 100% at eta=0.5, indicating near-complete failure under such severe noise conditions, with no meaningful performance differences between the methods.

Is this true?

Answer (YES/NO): NO